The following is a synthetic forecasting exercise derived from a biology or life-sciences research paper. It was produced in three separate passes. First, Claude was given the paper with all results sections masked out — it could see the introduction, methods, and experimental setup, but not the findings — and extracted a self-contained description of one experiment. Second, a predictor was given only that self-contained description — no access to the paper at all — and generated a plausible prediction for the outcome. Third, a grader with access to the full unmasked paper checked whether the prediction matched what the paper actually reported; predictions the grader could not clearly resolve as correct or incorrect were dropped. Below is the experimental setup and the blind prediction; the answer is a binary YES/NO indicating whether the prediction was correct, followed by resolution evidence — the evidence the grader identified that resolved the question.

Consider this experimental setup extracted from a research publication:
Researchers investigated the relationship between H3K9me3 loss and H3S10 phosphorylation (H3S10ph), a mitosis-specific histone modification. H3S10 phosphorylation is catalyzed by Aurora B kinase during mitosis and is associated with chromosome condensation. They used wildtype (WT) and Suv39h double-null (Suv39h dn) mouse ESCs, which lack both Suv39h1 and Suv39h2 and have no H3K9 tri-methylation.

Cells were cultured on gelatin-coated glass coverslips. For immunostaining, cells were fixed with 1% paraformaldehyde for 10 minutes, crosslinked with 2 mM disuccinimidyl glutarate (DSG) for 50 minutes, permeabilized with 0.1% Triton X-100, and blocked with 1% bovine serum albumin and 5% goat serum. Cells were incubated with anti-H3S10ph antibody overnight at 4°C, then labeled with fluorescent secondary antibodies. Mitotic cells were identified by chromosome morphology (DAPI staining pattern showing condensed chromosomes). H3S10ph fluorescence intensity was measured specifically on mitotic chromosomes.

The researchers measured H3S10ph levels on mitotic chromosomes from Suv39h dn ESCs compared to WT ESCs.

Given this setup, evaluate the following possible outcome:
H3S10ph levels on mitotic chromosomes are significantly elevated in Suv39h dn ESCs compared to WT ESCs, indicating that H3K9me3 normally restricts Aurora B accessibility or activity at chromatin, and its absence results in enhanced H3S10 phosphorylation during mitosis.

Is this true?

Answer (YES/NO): NO